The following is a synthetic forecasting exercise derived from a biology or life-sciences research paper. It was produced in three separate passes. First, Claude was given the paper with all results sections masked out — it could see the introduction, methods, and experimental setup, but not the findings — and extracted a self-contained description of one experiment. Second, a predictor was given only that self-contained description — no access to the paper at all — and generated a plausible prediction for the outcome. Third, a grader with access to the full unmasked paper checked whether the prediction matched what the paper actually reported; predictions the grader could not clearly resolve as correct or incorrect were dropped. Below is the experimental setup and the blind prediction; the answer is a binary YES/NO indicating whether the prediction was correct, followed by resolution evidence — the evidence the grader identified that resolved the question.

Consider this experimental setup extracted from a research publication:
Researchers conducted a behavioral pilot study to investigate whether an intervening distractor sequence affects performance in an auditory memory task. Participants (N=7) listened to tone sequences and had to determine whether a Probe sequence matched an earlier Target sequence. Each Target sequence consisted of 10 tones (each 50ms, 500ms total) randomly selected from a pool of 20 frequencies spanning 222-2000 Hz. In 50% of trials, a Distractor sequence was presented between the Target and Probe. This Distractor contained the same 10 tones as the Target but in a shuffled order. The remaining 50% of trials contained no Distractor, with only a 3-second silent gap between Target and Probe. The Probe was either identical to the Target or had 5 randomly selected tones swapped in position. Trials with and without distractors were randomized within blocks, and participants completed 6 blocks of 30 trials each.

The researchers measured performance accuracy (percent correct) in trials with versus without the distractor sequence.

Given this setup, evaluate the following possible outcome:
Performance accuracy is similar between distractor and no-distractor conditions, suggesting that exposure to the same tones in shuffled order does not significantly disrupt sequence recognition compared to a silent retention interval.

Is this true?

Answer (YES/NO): NO